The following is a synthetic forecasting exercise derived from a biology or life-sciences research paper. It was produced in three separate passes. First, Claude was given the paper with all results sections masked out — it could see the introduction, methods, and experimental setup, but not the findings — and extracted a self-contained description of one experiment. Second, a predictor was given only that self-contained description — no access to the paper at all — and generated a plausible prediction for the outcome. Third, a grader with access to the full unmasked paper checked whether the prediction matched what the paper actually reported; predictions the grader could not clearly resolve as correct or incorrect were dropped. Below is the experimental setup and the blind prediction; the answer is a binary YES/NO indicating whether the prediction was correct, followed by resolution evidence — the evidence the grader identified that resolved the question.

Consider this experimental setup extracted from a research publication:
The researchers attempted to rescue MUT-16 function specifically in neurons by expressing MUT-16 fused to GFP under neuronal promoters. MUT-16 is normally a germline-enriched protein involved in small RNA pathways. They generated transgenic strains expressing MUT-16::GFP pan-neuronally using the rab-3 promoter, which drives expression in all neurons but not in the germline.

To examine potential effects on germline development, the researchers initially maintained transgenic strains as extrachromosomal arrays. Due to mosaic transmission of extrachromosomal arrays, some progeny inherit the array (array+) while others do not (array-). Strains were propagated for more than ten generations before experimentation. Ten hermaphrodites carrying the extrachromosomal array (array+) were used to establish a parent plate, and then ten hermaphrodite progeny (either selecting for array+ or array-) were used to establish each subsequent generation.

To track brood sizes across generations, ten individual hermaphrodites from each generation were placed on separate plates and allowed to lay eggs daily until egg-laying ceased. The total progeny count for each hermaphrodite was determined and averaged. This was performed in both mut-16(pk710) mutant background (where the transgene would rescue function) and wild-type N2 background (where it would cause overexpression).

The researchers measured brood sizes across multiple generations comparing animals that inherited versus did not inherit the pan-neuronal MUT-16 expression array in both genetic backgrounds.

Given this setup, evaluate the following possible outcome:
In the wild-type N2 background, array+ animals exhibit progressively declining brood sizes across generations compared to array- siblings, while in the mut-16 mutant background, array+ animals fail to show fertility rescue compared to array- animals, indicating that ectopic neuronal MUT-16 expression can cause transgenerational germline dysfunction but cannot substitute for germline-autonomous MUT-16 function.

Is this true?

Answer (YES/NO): NO